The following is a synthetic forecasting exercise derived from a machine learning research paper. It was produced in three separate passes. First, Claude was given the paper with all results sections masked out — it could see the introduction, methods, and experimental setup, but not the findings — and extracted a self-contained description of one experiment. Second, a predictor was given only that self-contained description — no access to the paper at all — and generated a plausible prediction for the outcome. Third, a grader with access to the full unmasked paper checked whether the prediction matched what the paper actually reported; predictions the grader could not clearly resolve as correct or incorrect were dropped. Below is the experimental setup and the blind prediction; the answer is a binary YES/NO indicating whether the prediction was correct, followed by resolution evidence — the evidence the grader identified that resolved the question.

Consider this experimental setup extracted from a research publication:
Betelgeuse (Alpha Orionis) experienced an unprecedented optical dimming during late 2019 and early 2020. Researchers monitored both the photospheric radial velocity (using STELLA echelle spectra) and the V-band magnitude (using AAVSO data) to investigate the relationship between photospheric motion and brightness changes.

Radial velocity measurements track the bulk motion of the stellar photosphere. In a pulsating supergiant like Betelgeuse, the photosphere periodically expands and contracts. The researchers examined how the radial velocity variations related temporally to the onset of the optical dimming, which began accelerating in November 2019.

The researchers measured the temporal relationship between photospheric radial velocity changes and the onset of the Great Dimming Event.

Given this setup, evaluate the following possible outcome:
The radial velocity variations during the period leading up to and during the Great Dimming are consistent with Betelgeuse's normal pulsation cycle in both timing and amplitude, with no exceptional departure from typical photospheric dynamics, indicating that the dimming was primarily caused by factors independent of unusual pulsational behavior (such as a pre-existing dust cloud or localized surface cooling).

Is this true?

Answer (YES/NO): NO